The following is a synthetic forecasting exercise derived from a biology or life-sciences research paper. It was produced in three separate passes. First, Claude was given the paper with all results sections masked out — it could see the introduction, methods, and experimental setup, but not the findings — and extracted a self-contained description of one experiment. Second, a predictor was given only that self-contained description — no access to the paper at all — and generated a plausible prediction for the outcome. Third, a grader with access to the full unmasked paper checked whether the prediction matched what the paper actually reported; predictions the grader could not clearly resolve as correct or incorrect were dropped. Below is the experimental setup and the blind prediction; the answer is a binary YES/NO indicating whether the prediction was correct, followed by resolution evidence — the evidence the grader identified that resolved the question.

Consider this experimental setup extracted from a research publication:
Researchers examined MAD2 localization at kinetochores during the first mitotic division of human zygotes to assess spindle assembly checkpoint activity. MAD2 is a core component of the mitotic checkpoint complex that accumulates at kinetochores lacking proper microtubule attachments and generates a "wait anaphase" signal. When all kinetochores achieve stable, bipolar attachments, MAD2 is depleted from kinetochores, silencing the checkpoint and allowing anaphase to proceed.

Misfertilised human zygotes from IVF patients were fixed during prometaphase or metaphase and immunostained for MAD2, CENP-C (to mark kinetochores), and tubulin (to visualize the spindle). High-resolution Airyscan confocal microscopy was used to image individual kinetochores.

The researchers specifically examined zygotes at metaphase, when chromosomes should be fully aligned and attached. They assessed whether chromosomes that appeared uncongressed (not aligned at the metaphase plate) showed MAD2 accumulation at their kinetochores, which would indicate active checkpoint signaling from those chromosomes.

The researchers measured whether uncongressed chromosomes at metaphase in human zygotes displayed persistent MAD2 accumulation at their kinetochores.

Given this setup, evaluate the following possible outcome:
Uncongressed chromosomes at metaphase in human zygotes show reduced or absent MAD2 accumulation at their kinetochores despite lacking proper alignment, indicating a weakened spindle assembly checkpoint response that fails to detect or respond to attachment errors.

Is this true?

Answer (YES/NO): NO